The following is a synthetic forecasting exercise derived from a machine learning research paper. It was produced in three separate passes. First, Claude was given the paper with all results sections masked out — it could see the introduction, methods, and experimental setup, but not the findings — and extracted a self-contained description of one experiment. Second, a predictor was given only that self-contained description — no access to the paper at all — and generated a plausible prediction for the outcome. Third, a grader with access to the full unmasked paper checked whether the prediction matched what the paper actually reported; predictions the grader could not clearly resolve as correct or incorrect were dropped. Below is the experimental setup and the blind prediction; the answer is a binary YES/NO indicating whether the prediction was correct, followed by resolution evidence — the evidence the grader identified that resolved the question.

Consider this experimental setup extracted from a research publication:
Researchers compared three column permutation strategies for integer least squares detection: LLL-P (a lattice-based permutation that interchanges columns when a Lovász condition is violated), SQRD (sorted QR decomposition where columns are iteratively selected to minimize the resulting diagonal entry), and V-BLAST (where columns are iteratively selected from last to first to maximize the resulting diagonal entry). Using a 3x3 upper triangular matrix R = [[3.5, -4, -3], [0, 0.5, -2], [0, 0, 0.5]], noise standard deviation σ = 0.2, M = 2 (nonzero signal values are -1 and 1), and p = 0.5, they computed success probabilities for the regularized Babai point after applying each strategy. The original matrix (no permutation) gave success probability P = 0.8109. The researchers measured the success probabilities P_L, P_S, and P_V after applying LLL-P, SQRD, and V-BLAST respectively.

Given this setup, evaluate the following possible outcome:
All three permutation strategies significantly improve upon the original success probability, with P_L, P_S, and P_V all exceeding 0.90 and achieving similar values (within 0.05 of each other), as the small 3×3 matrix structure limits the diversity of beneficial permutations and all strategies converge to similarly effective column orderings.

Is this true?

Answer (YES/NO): NO